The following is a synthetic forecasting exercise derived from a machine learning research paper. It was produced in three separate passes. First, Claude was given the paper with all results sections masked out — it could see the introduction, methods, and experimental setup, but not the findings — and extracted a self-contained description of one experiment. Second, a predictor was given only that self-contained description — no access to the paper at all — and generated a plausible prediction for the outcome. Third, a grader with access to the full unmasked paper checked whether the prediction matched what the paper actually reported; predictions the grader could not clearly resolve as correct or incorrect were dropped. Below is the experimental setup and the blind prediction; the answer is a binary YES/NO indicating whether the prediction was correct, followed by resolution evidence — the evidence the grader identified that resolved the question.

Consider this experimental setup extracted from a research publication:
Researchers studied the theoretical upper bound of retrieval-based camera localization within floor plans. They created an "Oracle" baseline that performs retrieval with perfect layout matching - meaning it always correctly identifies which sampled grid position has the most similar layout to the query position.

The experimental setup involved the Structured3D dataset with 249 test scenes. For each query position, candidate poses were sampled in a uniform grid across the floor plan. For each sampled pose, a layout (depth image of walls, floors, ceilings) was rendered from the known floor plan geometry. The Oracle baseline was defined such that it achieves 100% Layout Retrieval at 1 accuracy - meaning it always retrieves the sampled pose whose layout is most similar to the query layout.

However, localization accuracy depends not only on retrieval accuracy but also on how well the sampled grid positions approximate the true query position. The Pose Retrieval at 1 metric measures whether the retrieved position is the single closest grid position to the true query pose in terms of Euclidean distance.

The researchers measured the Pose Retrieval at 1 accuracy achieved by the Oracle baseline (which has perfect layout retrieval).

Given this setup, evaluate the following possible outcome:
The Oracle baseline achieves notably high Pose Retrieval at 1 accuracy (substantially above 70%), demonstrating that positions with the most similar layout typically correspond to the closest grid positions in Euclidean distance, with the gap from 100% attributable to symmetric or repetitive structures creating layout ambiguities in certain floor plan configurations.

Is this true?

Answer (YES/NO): YES